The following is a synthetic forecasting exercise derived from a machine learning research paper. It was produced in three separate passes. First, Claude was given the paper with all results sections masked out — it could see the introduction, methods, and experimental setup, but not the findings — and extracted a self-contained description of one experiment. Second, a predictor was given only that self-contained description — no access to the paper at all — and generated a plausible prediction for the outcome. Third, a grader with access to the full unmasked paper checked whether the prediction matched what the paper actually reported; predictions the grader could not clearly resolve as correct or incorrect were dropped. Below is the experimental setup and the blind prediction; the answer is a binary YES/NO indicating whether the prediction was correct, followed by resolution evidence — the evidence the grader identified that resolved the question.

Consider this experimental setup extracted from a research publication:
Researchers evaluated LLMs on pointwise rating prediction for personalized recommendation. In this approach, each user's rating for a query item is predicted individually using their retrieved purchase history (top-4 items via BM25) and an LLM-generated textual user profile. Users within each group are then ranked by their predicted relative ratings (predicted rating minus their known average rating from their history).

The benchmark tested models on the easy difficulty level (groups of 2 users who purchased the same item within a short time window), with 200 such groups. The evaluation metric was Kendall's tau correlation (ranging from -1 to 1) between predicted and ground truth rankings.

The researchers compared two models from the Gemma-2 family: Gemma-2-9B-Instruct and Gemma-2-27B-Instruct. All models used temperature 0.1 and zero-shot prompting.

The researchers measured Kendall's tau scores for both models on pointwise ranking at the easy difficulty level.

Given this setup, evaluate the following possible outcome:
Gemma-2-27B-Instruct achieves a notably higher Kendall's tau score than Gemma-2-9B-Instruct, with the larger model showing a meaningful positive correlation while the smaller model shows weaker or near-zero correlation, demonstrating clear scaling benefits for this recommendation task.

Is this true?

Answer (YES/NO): NO